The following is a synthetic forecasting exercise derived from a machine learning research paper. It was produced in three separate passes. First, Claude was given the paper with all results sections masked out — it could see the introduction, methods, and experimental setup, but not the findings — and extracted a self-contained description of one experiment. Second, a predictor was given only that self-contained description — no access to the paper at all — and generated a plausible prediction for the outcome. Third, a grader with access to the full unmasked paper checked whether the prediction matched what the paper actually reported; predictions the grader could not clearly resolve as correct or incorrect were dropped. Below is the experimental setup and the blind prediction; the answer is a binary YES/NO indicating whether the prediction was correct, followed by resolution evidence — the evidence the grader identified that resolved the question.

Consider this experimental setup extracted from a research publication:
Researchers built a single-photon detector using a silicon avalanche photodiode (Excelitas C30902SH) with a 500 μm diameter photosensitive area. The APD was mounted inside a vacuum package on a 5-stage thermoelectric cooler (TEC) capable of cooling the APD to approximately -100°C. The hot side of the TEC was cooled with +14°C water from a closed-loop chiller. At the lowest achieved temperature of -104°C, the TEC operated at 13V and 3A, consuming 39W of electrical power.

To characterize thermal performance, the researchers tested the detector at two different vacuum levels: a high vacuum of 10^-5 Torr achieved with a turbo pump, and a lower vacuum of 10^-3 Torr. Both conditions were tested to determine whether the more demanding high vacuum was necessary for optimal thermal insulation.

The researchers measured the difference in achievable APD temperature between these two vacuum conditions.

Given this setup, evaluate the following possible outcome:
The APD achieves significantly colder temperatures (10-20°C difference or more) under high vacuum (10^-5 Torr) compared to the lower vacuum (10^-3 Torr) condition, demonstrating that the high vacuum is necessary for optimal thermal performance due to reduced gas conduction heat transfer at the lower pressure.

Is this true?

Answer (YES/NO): NO